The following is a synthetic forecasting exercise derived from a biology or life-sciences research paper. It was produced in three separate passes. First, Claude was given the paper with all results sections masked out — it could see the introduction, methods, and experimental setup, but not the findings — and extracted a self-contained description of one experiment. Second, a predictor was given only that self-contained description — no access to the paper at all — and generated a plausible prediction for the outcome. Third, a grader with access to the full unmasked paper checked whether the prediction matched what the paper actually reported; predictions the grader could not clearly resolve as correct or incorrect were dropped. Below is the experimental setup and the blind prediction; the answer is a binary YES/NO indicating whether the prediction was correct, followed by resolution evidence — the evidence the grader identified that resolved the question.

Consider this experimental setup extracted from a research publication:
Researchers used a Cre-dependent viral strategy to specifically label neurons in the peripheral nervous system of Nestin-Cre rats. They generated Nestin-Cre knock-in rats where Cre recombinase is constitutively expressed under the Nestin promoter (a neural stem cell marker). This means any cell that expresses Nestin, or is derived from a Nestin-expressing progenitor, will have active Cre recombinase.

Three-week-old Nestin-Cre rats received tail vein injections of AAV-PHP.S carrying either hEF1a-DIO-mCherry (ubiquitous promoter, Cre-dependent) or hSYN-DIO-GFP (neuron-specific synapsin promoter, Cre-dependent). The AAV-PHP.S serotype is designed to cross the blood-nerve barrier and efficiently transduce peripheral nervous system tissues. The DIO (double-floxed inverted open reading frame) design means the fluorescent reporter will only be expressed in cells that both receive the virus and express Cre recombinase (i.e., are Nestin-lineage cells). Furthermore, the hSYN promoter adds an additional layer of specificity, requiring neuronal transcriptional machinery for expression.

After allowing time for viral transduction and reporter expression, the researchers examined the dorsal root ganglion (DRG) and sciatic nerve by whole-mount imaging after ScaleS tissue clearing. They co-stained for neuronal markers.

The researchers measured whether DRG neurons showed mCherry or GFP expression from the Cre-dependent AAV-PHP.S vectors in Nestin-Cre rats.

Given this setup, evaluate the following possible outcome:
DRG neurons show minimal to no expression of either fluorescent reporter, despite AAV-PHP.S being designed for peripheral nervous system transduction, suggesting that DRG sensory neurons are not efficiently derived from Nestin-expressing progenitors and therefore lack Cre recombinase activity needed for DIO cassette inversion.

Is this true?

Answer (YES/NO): NO